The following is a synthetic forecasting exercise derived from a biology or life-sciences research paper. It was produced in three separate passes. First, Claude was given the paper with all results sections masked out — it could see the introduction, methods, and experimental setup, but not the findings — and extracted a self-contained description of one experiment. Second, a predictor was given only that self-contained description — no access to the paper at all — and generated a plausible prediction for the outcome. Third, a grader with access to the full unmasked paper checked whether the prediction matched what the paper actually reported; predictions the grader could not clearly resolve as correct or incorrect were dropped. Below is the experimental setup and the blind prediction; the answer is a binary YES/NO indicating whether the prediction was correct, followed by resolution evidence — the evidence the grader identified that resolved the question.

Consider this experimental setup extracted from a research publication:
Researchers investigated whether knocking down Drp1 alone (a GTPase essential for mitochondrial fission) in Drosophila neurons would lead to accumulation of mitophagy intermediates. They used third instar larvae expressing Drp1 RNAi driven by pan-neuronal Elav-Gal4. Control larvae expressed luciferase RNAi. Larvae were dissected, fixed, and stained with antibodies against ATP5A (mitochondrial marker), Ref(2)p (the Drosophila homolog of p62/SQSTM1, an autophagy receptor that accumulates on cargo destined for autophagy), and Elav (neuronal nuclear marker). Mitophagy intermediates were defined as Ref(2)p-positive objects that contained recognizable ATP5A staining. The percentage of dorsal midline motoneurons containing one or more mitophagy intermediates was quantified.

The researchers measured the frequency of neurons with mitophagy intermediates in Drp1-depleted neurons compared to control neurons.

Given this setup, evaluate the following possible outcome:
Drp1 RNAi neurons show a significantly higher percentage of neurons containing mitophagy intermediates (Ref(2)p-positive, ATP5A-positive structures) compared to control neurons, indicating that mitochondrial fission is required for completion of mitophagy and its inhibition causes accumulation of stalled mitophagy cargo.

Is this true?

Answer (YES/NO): NO